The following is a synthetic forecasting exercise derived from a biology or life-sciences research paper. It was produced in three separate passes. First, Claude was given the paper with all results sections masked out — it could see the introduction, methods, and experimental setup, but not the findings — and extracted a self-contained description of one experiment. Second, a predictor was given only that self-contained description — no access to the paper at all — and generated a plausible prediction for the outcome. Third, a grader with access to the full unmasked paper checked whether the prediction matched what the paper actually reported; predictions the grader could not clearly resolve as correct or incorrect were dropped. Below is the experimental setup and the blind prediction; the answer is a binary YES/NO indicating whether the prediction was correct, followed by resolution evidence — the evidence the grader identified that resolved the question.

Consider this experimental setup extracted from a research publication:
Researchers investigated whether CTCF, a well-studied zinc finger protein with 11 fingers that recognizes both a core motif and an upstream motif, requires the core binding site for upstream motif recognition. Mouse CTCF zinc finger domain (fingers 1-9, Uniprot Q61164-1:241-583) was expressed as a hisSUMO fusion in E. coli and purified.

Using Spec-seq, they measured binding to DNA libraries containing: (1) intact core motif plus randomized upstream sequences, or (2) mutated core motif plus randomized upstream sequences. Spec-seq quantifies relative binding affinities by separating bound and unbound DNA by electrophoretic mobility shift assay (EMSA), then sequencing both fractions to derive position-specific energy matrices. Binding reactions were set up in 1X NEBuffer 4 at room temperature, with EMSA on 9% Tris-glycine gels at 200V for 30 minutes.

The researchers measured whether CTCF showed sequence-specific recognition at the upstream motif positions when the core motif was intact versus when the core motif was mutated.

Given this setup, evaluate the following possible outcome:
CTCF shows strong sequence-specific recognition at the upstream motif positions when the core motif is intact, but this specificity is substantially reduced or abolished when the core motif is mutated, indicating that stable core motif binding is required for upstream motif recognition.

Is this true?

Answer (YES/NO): YES